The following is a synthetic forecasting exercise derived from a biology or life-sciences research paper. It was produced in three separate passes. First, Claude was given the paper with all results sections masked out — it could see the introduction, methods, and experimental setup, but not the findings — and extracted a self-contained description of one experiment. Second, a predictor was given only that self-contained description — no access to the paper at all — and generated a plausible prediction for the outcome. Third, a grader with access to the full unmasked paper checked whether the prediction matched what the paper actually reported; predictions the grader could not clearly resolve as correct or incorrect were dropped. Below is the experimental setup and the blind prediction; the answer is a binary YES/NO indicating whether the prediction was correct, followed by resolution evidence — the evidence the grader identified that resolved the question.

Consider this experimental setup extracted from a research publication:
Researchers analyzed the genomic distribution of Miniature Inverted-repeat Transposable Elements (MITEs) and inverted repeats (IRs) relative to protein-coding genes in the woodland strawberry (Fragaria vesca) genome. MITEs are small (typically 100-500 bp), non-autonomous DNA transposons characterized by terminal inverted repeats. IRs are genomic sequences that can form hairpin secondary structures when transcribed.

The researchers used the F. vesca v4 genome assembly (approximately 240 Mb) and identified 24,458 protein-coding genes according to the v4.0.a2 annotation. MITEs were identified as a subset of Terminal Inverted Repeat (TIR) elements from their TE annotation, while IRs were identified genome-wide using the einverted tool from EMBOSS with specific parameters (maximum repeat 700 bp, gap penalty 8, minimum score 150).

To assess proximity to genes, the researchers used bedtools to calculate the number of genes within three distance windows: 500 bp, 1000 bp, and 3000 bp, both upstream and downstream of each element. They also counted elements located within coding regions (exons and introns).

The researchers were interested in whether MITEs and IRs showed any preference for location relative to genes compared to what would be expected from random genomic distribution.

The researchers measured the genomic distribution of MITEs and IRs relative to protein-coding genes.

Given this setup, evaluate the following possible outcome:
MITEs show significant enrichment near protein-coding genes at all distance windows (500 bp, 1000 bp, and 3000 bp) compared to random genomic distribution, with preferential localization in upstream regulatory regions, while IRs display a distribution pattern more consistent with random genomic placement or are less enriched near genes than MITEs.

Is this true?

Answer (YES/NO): NO